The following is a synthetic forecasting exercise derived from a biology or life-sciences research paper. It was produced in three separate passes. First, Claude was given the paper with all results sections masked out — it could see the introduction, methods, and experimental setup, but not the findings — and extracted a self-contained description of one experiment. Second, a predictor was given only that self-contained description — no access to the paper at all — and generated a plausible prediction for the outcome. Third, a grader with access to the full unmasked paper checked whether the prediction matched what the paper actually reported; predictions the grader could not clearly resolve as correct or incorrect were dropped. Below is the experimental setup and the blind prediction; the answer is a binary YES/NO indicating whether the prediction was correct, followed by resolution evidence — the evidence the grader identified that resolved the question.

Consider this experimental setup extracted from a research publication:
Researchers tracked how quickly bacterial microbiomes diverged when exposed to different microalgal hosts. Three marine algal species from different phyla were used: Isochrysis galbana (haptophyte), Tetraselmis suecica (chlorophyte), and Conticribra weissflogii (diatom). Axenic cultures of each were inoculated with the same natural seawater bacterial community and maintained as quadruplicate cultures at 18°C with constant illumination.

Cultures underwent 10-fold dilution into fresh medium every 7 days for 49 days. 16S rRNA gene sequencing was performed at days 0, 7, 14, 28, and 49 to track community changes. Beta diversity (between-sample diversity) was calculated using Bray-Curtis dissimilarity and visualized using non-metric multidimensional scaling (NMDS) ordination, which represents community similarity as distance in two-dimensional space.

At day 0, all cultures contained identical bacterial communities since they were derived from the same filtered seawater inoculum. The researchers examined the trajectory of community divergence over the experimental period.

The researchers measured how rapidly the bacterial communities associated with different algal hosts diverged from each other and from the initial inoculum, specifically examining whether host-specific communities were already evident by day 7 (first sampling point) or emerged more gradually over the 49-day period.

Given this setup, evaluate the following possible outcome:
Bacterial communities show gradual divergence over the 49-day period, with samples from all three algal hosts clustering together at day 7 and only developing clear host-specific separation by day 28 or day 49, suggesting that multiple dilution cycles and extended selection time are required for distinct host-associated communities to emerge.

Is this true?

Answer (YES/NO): NO